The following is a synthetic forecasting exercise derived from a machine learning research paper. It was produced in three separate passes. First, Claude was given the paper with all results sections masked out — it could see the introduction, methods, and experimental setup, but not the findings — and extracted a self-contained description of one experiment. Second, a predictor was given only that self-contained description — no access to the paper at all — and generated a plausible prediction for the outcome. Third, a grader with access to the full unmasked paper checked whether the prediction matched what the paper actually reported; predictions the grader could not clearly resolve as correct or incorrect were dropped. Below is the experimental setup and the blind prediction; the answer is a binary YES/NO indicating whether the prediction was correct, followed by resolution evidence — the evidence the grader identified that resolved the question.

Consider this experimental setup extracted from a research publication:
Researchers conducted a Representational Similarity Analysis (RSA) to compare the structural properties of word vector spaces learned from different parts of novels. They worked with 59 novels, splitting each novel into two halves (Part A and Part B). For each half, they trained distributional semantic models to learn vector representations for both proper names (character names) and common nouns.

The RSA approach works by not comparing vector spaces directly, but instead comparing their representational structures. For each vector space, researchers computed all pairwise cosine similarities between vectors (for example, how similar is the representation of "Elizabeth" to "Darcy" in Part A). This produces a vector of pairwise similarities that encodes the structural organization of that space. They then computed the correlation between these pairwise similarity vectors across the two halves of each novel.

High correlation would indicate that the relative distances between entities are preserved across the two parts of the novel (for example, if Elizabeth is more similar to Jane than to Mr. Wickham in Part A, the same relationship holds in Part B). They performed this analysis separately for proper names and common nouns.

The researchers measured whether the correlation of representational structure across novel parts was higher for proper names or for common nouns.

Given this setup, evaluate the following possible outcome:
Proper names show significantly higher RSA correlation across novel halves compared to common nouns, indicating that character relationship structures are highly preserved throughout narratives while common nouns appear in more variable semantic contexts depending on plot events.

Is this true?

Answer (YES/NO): NO